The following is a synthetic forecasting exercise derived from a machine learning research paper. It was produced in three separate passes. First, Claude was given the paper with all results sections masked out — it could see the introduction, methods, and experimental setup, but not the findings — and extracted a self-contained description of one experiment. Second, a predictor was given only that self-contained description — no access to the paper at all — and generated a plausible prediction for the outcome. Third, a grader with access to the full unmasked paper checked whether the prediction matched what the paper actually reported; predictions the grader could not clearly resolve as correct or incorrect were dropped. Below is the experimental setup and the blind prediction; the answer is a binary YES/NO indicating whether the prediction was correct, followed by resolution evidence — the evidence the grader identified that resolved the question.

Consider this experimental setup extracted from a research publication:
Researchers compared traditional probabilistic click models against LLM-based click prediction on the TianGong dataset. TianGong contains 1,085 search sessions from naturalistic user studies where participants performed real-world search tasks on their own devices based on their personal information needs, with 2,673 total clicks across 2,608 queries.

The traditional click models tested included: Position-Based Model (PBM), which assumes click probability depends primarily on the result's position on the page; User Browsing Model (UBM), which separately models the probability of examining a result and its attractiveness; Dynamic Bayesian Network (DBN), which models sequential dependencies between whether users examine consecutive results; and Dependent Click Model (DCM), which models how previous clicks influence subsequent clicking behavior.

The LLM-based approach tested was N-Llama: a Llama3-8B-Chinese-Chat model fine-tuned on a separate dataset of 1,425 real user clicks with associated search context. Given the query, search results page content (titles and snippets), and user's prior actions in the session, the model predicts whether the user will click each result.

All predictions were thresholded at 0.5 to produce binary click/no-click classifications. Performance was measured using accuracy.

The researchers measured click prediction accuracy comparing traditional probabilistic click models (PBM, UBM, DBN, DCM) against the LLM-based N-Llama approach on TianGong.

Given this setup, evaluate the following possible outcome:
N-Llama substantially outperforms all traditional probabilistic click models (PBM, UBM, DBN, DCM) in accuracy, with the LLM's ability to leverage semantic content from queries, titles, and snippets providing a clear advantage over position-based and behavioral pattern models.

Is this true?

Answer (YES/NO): NO